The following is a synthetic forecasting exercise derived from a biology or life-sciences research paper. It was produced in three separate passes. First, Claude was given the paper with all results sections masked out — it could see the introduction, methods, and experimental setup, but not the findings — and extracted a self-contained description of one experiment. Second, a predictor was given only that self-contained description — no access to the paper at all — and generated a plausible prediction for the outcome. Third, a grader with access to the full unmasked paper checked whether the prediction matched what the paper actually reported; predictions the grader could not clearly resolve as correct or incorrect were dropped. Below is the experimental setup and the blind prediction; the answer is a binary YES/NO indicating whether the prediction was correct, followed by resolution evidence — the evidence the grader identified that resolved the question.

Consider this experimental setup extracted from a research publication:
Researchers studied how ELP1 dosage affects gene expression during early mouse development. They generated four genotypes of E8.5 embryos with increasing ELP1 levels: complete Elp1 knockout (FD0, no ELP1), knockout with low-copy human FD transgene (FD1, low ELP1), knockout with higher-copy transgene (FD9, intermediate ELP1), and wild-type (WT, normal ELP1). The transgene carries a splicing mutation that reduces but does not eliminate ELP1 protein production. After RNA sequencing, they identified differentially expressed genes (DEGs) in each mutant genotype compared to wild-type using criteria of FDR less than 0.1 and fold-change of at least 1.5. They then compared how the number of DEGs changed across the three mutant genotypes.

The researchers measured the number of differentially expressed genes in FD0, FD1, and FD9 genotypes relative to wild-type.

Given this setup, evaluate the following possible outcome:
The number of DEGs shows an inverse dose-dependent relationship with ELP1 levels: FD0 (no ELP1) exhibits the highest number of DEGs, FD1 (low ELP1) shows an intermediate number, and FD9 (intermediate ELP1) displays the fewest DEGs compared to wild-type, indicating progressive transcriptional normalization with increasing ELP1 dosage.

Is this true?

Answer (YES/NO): YES